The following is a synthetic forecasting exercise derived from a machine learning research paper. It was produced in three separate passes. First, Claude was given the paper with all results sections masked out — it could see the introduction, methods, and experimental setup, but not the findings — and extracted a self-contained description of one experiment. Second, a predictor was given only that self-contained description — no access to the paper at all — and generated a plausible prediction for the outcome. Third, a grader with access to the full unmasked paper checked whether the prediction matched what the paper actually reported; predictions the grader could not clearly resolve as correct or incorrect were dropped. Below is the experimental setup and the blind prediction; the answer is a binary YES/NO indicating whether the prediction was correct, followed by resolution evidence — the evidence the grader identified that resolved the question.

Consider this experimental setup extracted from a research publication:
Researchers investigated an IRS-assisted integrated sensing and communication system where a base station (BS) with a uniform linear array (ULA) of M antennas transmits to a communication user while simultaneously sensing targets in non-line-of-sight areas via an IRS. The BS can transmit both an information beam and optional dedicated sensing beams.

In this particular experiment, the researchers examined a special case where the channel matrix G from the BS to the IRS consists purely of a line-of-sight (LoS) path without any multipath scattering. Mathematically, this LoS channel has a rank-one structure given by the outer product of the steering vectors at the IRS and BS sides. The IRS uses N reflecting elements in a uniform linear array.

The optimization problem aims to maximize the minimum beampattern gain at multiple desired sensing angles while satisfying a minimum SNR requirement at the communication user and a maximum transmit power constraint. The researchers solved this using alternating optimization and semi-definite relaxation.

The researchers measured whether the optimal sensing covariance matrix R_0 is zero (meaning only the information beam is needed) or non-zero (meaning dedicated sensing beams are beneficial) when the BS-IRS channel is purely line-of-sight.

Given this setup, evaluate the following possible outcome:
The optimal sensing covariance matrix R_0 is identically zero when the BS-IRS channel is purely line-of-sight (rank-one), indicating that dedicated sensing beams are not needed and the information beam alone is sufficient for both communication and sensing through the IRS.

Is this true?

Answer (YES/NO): YES